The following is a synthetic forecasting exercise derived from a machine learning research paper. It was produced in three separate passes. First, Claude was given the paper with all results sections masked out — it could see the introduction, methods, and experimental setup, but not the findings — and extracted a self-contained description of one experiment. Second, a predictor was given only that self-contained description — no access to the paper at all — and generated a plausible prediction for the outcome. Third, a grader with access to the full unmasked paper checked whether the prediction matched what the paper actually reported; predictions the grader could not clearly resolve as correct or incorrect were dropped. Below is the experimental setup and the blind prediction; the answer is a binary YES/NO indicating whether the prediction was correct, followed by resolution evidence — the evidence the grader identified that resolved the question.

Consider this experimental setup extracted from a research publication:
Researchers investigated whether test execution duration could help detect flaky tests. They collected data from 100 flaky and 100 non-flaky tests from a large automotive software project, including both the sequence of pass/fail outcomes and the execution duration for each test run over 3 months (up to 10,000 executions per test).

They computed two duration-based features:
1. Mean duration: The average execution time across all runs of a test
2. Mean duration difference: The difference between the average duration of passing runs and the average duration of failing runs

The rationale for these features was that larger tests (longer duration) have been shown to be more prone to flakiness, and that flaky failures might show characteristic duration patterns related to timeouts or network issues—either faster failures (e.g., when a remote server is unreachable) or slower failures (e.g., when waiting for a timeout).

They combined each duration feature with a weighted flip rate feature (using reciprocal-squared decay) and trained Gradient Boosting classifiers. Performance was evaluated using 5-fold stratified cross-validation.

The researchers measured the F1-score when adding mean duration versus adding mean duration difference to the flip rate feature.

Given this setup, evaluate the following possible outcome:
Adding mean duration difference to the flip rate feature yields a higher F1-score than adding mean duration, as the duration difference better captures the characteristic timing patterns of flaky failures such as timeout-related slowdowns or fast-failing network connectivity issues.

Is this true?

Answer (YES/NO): YES